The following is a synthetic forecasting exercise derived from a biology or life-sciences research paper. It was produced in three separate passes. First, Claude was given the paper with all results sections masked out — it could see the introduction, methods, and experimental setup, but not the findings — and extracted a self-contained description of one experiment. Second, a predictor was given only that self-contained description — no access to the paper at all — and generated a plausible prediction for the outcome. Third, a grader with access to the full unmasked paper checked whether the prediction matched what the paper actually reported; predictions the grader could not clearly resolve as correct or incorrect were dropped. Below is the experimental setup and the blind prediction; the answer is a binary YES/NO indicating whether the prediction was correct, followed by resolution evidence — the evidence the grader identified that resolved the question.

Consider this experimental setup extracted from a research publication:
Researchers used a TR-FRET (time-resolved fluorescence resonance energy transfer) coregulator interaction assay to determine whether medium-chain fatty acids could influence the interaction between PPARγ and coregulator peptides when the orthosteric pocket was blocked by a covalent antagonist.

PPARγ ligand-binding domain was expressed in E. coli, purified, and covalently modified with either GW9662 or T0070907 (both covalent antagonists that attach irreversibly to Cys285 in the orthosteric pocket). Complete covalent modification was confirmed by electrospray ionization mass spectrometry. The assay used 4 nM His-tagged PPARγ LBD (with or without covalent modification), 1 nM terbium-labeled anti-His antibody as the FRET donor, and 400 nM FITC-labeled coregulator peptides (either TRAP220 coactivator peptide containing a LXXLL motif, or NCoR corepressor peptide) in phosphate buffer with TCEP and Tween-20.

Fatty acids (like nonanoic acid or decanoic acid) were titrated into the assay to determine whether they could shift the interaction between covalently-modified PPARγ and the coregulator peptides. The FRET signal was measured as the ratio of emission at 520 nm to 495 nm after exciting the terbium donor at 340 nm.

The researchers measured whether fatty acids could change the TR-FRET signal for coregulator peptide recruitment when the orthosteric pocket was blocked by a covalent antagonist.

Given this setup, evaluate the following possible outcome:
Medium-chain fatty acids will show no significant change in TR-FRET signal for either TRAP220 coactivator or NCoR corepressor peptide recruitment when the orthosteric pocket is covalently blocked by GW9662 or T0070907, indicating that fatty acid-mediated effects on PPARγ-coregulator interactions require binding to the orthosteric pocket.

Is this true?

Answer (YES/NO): NO